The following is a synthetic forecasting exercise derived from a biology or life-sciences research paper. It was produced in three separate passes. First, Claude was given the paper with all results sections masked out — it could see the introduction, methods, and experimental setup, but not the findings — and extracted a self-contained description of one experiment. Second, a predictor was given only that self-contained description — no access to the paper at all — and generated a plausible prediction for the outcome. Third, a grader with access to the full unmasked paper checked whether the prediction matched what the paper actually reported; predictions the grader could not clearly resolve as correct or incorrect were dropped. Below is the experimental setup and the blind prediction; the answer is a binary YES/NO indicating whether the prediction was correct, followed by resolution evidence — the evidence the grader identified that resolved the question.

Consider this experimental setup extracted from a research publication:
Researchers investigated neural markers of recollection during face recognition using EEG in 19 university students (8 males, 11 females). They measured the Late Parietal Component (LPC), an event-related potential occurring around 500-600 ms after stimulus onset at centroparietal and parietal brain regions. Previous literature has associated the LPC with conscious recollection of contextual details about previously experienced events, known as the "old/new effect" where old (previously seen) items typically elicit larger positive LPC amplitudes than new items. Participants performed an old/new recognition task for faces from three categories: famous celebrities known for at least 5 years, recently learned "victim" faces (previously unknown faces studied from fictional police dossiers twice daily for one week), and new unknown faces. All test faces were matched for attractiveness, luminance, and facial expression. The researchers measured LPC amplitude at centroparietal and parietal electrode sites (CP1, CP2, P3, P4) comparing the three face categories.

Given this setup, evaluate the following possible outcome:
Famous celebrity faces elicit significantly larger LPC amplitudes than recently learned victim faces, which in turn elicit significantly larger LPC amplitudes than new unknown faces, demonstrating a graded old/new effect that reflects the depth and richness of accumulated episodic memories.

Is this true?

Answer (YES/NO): YES